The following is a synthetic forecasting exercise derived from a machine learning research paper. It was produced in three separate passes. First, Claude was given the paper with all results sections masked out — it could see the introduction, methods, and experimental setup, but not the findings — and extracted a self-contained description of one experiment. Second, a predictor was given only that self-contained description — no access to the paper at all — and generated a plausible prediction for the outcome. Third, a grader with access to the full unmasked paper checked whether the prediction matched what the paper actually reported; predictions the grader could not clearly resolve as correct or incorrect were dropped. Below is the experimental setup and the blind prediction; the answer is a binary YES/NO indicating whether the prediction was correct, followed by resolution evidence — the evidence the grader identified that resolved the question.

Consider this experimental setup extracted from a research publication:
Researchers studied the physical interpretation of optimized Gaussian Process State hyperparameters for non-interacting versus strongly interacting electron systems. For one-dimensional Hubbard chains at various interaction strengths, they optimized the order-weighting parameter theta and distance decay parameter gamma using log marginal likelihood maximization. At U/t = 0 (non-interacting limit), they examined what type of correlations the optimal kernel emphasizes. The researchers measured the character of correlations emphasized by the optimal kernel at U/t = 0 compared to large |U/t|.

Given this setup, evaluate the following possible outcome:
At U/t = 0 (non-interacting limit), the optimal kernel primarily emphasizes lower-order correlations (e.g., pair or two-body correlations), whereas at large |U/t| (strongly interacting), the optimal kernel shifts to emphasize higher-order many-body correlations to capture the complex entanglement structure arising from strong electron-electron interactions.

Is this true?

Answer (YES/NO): YES